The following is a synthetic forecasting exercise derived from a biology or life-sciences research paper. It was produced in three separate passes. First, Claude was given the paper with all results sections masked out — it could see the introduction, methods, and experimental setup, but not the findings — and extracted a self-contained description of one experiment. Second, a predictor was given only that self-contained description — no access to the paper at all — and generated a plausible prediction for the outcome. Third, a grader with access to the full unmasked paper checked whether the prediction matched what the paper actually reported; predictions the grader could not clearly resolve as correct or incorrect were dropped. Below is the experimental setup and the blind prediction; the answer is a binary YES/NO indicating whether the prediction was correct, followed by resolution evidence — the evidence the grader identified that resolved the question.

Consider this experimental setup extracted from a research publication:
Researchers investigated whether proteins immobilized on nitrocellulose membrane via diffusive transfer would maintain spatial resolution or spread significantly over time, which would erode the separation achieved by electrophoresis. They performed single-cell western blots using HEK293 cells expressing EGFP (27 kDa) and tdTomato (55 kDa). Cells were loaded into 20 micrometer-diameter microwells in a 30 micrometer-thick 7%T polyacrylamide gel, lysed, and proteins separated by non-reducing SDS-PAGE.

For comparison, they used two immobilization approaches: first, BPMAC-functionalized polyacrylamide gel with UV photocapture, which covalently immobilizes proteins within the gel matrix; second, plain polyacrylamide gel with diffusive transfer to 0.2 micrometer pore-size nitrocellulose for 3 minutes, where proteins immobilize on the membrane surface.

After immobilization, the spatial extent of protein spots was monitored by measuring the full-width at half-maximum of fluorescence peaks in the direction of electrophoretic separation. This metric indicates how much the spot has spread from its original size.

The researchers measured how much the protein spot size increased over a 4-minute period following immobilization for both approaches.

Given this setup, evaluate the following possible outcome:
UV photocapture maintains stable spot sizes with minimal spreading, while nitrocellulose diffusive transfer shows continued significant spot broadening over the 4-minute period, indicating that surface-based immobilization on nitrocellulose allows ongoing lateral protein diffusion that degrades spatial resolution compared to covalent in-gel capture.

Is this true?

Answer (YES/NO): NO